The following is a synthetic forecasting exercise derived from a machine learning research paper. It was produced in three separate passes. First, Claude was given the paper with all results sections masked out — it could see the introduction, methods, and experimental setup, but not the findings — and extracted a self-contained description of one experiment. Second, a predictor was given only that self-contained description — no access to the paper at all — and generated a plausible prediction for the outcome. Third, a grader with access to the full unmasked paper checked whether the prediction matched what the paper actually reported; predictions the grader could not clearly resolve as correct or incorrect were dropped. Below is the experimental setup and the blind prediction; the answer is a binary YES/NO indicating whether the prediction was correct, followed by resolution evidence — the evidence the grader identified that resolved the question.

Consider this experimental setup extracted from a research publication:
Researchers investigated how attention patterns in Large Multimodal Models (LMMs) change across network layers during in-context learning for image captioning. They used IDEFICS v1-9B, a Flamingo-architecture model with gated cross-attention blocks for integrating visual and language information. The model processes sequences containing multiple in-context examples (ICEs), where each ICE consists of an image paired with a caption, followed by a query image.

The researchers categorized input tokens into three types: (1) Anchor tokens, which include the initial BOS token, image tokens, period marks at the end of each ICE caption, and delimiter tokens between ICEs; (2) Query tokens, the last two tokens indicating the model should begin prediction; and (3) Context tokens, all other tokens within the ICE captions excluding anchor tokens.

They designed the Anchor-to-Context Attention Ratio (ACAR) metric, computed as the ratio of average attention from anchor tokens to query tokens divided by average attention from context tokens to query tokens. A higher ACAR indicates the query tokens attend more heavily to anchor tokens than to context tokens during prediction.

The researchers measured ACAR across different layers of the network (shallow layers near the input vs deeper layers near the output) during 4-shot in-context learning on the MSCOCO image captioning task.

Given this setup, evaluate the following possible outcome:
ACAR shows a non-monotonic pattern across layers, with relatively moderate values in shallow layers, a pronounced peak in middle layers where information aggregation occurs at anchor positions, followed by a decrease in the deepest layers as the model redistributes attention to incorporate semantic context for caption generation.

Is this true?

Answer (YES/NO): NO